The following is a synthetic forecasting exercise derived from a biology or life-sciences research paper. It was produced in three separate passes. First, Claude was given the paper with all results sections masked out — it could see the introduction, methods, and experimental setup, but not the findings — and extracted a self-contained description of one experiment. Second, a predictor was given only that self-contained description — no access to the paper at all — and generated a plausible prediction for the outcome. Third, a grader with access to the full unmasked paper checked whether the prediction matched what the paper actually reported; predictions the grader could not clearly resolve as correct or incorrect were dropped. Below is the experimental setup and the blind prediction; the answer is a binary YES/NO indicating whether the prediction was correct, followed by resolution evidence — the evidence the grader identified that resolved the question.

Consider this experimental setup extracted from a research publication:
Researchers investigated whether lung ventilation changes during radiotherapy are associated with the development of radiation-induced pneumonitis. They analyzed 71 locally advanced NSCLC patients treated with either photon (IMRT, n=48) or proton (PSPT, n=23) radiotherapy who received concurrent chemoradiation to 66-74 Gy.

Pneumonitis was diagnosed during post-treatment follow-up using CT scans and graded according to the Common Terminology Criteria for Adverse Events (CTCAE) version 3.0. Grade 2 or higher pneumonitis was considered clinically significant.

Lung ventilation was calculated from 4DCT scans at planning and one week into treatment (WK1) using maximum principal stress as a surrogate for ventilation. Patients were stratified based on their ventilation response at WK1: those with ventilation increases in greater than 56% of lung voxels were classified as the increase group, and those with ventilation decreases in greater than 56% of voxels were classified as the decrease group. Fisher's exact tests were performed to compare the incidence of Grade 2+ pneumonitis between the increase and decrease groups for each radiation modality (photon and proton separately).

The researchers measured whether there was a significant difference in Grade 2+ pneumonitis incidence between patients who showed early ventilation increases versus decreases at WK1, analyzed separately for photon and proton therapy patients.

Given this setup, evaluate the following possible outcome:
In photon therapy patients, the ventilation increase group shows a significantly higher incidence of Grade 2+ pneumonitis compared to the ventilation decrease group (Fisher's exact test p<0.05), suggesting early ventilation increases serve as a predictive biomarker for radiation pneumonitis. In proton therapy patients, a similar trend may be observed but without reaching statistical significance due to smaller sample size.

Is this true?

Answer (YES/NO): NO